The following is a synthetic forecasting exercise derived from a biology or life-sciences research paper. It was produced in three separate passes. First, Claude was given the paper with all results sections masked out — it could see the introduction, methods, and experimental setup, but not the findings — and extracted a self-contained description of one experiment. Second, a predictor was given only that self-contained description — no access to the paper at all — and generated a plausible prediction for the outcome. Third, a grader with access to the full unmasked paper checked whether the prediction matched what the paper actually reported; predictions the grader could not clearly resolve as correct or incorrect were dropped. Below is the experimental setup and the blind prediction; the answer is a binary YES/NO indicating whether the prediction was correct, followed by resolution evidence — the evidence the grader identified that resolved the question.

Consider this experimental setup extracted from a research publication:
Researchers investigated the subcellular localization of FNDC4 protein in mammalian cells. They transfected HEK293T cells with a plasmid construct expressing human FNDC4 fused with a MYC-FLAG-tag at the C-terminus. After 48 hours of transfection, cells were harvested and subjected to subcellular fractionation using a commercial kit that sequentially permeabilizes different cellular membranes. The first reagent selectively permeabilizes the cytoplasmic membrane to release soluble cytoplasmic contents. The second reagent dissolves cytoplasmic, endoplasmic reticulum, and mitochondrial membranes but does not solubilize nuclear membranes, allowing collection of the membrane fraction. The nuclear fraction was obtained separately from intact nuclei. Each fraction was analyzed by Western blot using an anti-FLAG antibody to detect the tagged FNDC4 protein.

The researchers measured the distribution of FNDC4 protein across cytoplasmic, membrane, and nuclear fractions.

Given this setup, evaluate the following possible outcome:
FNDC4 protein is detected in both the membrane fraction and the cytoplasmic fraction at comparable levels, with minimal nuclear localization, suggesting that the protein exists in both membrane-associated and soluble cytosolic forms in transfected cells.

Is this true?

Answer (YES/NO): NO